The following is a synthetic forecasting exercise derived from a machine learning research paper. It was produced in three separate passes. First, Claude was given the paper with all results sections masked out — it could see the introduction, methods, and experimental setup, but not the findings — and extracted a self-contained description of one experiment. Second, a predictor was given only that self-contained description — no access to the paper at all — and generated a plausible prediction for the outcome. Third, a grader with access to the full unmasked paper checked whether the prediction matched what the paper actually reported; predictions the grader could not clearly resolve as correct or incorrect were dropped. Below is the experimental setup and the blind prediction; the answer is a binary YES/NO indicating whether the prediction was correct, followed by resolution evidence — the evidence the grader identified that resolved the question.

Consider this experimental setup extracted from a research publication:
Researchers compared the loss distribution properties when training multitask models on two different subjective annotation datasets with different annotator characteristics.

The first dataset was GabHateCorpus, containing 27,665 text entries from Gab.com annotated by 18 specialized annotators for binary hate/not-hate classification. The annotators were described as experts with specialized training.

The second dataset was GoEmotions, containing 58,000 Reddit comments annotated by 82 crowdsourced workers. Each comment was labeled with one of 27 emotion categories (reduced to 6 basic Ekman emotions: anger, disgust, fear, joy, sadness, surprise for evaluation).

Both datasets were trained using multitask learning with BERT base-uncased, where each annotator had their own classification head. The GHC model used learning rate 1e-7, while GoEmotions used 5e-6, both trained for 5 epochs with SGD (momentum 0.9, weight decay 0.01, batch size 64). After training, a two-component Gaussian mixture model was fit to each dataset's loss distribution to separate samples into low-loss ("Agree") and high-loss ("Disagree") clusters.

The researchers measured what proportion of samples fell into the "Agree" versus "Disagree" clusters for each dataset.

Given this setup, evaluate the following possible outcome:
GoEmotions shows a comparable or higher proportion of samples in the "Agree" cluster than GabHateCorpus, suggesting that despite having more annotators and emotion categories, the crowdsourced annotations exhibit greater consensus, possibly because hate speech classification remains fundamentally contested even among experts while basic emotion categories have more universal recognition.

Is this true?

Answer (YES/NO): NO